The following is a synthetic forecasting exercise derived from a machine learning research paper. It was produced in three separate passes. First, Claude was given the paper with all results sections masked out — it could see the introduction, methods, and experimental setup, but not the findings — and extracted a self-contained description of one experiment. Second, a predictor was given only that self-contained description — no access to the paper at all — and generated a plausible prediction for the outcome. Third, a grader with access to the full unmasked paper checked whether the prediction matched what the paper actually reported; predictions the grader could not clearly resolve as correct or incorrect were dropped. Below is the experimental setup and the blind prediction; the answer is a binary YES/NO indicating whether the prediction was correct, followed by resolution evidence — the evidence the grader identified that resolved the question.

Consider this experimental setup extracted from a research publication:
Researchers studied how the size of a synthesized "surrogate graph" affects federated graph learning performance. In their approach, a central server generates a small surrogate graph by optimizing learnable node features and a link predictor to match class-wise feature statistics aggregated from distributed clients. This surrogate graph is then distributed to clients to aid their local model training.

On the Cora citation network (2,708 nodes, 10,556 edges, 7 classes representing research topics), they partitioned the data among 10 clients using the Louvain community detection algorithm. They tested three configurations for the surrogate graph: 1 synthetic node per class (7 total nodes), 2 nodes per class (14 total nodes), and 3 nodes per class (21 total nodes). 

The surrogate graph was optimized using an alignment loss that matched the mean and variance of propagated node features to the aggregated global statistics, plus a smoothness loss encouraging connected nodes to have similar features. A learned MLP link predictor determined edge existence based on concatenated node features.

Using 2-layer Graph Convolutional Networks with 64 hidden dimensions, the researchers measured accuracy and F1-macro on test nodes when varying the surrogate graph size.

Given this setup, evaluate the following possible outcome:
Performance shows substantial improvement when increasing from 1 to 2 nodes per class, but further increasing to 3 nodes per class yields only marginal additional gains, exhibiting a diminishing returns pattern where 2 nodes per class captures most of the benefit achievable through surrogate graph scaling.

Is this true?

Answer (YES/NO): NO